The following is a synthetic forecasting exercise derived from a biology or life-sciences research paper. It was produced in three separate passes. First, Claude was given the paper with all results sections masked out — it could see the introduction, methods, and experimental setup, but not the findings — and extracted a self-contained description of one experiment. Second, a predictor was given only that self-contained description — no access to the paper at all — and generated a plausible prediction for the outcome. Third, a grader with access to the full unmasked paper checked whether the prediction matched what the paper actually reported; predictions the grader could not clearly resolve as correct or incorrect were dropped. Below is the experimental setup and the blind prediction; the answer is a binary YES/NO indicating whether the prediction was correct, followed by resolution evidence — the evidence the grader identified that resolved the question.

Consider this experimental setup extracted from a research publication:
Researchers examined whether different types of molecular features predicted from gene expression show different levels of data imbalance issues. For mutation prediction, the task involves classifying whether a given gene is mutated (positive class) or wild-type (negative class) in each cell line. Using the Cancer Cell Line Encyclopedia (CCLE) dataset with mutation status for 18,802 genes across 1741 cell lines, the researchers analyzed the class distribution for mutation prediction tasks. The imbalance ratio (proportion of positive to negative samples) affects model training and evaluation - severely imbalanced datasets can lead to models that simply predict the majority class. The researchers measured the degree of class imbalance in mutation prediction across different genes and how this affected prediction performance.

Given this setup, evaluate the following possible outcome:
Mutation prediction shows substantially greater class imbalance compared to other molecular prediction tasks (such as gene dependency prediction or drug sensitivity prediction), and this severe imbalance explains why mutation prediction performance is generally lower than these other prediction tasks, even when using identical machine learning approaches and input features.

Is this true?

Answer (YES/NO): NO